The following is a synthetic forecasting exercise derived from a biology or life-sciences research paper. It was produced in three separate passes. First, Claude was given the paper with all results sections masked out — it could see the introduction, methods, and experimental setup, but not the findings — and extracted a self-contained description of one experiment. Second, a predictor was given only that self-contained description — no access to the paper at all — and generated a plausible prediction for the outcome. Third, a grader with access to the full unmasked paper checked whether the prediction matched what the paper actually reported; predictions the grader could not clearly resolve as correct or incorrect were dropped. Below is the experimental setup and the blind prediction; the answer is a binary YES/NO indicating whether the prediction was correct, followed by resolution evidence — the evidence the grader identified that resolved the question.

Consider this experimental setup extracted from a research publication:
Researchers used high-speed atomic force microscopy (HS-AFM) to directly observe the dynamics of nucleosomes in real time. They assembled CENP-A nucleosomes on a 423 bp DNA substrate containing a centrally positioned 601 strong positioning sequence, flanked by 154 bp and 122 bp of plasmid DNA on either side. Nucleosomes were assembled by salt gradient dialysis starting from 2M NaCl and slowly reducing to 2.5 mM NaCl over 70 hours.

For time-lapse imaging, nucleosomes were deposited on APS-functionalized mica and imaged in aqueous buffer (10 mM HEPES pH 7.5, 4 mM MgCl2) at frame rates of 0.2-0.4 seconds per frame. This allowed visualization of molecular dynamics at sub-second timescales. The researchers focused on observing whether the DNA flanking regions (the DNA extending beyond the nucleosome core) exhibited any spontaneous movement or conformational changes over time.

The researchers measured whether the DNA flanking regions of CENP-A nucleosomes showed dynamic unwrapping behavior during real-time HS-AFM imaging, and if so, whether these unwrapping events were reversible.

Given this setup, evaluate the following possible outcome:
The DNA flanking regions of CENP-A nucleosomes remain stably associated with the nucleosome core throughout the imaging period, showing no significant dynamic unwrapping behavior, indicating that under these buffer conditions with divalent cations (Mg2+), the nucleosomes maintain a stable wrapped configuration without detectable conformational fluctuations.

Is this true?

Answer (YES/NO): NO